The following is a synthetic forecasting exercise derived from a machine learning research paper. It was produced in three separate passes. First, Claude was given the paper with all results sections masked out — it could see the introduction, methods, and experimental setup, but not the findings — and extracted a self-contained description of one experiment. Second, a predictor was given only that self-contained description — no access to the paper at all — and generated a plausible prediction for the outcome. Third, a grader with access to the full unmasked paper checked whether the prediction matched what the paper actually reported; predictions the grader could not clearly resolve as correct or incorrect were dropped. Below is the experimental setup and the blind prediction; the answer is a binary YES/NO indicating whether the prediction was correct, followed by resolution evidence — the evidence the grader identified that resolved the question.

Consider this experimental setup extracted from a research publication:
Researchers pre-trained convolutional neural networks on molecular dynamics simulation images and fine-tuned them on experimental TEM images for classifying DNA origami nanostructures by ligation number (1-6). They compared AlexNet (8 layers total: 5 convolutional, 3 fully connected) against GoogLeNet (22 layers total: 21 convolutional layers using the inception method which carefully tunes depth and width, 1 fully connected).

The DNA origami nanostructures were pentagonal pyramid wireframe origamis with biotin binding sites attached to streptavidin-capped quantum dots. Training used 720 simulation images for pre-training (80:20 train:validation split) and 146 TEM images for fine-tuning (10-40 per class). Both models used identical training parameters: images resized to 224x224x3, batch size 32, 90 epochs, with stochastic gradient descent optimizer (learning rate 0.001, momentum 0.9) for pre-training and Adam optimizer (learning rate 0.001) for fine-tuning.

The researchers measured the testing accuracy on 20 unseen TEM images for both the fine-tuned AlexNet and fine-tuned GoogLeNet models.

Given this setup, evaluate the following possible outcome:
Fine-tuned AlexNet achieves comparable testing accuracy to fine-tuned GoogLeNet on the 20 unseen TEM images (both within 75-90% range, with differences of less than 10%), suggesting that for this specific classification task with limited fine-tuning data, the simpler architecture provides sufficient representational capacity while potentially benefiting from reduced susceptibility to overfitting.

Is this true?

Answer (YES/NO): NO